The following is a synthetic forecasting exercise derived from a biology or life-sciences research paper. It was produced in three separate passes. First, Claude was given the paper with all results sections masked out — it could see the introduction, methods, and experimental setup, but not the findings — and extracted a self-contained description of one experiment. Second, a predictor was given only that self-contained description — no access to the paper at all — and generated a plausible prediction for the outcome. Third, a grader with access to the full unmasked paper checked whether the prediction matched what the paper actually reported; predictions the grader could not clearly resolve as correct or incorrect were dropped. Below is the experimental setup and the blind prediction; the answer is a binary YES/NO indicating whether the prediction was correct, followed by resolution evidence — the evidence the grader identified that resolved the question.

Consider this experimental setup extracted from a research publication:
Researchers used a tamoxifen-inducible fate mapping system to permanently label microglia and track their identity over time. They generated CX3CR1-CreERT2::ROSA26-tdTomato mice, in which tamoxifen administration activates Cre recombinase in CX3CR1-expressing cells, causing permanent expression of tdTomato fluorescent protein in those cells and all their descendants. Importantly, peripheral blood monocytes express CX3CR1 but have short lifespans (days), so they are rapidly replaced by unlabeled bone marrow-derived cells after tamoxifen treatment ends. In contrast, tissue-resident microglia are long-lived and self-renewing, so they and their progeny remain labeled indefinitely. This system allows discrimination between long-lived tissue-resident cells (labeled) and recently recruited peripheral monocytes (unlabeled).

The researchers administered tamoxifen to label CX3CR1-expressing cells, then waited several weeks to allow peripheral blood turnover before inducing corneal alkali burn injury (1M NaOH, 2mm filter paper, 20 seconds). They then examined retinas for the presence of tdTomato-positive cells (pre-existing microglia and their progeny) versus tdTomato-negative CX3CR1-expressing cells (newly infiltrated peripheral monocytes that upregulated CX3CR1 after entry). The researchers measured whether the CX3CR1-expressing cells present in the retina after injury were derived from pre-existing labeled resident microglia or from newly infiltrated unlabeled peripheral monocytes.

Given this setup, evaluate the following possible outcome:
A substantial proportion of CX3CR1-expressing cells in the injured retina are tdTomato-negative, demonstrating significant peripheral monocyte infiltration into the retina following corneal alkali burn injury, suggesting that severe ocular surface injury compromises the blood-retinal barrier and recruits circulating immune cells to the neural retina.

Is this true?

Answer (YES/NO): YES